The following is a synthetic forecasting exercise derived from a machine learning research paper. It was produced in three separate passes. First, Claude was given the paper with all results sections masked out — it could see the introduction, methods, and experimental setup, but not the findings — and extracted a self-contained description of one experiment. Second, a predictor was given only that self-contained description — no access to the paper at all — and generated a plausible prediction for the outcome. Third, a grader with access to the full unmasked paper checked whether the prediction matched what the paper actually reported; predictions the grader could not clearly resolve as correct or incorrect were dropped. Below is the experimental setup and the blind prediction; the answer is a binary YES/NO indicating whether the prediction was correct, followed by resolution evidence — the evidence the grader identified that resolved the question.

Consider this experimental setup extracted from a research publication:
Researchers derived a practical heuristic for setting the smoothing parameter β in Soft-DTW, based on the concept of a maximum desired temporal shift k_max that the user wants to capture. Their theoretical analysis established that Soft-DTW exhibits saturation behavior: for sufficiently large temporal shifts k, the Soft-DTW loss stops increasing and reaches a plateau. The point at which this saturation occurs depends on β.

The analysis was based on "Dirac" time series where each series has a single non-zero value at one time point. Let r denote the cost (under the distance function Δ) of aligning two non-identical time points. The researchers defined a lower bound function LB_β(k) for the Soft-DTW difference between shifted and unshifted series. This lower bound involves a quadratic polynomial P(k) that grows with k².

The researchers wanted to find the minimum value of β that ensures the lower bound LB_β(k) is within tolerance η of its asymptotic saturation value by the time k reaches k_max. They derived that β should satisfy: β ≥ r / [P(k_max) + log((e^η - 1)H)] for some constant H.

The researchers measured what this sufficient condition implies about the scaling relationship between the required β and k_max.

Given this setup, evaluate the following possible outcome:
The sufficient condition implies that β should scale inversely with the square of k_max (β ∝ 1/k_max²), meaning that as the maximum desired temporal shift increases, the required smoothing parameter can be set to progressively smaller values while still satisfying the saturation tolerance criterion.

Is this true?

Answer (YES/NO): YES